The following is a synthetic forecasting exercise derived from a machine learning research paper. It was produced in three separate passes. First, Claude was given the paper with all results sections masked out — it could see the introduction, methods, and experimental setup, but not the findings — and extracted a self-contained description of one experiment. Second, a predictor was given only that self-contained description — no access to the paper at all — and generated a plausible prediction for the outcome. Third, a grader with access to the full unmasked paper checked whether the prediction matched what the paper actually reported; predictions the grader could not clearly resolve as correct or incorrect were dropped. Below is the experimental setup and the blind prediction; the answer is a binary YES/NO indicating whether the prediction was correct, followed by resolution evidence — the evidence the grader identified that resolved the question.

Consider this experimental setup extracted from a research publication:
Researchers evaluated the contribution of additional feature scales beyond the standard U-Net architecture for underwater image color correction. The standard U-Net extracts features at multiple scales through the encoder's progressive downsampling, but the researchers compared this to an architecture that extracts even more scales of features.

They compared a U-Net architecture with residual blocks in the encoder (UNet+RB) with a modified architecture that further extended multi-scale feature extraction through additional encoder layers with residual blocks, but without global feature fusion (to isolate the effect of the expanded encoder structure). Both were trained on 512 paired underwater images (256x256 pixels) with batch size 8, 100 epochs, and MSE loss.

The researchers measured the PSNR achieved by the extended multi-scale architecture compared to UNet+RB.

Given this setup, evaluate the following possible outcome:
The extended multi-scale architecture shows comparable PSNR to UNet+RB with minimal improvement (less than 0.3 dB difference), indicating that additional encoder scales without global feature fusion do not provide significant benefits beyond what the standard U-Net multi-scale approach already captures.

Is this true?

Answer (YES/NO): NO